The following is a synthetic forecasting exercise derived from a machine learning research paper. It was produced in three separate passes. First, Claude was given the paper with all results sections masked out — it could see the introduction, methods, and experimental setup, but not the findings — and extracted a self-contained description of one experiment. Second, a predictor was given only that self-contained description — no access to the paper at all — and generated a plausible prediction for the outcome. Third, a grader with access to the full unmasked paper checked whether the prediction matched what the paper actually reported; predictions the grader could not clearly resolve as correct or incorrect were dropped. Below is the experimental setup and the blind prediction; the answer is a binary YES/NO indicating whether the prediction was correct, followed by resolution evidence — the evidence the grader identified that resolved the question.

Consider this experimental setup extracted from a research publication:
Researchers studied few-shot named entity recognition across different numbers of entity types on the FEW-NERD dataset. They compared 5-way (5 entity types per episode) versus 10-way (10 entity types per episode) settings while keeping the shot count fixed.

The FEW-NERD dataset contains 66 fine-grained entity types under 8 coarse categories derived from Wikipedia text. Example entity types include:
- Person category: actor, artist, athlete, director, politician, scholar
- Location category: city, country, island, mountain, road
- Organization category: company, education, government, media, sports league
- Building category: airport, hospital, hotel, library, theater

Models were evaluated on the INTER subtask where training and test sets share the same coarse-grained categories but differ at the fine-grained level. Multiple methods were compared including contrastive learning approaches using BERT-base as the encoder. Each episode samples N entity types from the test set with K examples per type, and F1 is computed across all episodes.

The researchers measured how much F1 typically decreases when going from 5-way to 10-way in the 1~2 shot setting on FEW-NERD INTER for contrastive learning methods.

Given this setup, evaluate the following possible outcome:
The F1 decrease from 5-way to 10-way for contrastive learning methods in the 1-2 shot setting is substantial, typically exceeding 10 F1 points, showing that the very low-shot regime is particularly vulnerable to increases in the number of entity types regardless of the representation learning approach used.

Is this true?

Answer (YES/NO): NO